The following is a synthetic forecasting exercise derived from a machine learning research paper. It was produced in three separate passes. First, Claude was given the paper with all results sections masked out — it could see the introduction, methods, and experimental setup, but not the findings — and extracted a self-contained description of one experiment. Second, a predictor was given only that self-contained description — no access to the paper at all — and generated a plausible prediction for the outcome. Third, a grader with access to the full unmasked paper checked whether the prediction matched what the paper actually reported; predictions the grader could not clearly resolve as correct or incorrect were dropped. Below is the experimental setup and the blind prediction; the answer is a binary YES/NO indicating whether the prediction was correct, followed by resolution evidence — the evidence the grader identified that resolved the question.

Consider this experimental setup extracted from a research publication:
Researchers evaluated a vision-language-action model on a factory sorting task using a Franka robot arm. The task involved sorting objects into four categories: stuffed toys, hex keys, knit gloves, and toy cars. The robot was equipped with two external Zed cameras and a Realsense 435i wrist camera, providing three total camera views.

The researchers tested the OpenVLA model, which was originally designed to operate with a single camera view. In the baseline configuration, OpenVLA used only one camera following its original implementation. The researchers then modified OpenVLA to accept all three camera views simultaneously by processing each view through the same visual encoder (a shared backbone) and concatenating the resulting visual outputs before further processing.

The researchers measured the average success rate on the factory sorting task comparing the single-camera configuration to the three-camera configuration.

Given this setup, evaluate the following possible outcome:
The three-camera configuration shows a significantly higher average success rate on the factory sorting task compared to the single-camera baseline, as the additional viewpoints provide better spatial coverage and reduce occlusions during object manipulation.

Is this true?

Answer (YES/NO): YES